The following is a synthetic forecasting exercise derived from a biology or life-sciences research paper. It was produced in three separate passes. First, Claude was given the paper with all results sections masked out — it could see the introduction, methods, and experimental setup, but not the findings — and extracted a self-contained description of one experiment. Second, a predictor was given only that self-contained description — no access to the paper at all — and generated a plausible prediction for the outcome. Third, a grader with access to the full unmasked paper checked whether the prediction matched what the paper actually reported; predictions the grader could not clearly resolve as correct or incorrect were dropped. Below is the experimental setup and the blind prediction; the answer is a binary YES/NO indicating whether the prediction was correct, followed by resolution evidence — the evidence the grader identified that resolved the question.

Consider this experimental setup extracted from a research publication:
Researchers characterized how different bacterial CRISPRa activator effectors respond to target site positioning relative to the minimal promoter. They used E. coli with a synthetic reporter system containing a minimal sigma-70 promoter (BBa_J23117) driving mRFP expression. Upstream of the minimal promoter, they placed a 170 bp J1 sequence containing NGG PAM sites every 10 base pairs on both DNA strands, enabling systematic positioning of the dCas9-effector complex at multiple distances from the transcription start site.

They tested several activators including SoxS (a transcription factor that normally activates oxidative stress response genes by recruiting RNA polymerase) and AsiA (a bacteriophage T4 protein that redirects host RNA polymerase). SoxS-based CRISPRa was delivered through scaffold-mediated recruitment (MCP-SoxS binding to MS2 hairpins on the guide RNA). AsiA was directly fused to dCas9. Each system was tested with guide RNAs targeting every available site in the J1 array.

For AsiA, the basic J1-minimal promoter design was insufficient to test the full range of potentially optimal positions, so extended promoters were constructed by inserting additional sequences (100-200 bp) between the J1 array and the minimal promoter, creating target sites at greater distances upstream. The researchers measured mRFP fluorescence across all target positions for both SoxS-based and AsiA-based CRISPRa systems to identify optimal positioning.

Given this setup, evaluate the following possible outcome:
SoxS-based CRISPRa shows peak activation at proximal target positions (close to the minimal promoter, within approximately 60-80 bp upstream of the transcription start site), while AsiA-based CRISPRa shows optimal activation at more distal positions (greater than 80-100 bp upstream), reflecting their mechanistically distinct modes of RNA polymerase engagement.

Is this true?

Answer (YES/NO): NO